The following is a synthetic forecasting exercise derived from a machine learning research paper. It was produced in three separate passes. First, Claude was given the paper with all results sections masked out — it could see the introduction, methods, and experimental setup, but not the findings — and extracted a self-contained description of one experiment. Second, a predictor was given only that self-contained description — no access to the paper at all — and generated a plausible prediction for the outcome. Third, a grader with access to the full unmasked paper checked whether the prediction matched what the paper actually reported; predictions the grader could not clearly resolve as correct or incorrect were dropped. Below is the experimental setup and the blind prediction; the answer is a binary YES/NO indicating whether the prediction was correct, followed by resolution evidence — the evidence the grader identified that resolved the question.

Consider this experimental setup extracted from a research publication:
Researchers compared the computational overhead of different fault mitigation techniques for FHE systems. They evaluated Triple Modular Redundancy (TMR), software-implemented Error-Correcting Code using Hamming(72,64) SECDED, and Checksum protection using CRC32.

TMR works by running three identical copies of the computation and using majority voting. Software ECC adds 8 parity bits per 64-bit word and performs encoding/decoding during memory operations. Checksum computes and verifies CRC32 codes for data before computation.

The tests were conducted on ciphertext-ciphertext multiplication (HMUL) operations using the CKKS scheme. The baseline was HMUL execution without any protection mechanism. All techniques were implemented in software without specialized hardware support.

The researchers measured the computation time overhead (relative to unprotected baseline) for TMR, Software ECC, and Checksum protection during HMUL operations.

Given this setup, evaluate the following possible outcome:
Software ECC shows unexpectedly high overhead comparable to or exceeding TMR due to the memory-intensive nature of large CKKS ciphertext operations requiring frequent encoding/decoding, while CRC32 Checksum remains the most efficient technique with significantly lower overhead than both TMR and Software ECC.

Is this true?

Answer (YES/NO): NO